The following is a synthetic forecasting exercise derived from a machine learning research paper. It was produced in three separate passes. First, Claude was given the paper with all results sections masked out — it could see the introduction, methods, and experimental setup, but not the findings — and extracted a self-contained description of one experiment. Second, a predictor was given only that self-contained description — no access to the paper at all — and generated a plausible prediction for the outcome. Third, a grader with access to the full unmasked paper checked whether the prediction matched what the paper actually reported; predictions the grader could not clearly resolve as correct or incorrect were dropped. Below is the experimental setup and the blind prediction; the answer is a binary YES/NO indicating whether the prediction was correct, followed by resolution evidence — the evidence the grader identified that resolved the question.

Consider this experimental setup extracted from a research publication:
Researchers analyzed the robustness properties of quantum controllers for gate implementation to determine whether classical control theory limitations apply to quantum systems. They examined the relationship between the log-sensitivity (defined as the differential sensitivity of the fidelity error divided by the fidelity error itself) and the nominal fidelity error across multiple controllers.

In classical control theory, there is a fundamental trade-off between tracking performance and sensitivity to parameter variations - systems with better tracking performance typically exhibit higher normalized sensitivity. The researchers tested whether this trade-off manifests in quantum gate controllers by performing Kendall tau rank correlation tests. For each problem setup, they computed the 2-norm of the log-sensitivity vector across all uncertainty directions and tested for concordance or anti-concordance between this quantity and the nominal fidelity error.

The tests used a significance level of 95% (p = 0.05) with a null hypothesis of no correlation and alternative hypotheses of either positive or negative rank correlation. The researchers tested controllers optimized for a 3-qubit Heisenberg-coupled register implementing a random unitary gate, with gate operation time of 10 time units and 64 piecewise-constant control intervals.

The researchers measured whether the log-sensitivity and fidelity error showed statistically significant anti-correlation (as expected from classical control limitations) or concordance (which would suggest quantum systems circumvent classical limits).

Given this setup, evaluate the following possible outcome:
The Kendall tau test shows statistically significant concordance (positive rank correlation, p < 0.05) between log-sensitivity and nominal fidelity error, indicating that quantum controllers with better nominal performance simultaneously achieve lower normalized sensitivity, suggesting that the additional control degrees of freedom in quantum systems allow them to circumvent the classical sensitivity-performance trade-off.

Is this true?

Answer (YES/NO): NO